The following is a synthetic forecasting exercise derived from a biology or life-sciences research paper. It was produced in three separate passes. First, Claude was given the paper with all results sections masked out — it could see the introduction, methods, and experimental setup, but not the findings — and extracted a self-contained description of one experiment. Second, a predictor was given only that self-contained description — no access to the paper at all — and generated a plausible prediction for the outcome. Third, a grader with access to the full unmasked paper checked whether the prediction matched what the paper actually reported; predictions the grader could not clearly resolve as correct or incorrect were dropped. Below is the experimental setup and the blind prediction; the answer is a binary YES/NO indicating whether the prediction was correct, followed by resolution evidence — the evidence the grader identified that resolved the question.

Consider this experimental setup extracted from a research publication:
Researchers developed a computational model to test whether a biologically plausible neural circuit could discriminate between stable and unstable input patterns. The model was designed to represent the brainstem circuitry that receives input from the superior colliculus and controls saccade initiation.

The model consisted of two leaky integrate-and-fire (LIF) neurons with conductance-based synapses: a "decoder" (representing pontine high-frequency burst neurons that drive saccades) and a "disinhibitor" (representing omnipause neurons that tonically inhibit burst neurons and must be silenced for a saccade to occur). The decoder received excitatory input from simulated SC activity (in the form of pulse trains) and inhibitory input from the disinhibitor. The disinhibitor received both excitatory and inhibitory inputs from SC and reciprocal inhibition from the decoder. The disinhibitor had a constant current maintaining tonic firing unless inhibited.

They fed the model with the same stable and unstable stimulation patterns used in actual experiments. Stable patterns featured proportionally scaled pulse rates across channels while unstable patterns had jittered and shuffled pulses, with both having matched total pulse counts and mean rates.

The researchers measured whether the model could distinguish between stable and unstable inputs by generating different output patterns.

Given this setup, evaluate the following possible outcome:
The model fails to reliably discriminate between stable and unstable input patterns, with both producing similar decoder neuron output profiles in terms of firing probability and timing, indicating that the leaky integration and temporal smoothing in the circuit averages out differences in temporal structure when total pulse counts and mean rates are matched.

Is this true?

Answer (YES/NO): NO